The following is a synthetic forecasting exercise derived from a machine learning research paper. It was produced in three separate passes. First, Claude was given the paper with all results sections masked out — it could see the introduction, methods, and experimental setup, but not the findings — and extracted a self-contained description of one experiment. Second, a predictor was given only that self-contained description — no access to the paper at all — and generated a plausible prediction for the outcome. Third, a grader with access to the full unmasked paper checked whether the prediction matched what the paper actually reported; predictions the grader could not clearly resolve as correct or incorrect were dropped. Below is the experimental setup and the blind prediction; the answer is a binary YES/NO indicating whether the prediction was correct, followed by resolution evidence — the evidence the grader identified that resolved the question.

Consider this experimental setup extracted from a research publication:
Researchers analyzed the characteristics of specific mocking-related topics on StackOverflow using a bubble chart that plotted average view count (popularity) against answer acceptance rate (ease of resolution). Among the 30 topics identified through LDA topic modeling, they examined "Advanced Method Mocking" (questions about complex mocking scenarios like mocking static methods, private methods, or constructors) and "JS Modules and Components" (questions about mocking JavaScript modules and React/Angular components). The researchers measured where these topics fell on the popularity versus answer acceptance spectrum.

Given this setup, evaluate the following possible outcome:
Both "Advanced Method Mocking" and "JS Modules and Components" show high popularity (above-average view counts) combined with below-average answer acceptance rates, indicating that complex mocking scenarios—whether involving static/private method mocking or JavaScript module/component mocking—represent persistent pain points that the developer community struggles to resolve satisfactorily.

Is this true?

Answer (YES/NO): YES